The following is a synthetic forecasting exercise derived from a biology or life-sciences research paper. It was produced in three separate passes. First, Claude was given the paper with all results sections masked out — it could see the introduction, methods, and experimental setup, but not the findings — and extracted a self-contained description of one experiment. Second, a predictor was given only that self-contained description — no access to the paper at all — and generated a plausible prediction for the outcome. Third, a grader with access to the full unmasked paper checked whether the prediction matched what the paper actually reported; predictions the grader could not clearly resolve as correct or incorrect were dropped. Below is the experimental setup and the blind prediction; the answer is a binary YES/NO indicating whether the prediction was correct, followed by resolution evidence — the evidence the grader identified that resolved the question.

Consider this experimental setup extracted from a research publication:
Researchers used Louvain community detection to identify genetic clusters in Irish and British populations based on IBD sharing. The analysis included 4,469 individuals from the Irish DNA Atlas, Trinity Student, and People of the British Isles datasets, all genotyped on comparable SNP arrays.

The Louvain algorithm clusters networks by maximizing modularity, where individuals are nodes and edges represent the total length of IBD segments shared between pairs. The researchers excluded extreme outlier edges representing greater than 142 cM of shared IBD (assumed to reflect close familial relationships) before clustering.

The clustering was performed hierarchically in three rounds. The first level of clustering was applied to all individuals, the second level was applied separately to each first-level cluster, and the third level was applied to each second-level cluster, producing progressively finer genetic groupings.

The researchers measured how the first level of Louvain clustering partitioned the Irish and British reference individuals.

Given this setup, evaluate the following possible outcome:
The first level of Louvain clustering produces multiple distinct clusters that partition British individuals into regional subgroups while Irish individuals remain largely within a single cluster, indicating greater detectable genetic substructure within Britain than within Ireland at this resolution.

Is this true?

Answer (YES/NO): NO